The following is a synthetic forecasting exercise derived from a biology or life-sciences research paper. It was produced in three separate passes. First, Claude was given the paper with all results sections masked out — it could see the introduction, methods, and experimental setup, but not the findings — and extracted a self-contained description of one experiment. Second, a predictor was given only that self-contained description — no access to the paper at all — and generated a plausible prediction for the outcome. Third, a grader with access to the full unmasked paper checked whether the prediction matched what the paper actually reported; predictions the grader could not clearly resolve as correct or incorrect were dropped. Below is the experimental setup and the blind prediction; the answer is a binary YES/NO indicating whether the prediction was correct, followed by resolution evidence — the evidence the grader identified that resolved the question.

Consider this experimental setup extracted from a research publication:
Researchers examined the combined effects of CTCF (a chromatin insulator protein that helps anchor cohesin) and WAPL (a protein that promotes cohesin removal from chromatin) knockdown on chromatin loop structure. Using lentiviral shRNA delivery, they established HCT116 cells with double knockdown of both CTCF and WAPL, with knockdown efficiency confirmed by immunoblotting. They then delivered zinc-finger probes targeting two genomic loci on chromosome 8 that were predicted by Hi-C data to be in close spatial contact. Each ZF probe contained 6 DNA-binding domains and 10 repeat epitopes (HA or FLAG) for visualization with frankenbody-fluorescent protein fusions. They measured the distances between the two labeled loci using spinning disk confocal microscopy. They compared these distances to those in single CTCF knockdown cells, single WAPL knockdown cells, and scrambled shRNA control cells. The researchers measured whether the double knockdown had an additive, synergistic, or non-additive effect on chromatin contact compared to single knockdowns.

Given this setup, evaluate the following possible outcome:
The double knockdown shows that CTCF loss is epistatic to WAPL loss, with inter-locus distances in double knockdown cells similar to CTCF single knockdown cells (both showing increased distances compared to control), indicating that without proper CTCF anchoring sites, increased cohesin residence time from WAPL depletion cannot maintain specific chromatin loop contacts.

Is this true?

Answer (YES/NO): NO